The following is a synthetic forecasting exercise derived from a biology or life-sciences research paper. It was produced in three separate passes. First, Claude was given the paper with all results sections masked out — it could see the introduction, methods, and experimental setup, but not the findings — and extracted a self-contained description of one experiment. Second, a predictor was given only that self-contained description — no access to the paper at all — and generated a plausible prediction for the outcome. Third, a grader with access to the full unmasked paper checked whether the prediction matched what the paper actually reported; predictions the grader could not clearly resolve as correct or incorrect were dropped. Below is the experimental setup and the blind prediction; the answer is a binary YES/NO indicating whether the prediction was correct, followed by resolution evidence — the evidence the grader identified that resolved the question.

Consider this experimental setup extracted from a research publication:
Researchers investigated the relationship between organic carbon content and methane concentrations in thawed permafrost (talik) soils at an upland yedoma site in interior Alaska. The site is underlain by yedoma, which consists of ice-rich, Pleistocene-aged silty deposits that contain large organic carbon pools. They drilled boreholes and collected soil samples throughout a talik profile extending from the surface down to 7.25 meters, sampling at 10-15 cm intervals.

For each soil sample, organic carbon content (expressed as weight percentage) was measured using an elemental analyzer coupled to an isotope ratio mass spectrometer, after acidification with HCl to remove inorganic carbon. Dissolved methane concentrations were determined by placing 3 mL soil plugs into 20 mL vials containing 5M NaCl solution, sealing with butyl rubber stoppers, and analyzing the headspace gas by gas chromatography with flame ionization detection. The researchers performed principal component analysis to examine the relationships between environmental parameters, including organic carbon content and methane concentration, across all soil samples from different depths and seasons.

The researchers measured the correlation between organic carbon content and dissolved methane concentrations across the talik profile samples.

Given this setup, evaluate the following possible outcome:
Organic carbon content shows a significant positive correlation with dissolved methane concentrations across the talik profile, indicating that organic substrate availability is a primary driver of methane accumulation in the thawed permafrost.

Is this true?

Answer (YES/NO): NO